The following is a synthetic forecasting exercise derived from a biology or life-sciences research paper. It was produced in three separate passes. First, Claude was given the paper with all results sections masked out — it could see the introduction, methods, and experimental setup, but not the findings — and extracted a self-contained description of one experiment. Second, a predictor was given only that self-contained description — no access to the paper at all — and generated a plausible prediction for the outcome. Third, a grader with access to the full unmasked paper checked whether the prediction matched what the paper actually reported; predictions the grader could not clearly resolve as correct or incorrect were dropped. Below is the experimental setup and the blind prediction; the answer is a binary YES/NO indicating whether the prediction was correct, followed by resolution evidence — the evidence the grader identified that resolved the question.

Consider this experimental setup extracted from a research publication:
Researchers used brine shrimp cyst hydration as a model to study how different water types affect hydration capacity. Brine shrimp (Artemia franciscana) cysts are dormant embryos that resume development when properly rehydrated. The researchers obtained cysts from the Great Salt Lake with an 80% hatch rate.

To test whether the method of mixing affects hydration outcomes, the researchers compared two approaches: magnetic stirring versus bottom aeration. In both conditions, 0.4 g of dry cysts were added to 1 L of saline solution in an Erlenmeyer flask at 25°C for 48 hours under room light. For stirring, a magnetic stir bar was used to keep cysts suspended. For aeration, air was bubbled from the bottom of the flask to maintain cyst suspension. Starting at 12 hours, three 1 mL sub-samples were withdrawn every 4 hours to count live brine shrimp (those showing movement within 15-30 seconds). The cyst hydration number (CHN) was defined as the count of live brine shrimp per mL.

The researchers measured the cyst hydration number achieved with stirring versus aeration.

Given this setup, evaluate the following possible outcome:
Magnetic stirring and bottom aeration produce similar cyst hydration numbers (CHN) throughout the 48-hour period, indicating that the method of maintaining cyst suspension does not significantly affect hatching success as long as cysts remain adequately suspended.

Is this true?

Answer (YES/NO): NO